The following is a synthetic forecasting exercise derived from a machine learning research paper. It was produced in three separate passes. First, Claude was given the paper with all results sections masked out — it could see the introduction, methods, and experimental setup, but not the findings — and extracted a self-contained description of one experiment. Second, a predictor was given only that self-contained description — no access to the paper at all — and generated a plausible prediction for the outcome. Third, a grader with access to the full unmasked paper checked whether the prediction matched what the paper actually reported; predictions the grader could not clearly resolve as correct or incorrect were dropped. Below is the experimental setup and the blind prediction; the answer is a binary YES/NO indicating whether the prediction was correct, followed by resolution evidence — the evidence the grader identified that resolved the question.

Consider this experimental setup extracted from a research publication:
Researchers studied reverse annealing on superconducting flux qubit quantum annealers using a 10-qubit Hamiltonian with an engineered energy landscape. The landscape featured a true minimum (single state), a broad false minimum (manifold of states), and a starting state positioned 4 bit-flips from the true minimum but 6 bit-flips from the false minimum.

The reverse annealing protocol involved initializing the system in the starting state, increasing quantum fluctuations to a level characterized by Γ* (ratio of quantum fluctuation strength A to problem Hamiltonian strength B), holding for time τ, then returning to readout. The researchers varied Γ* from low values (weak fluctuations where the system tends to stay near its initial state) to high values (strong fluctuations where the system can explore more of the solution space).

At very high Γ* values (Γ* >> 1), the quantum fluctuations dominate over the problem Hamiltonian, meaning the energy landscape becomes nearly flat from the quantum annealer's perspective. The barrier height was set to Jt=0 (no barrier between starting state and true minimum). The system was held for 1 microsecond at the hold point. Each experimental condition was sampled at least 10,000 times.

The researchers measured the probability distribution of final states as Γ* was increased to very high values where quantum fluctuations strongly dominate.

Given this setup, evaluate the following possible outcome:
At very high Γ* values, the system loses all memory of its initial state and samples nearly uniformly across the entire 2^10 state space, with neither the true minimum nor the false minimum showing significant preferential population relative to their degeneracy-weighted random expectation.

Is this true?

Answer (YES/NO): NO